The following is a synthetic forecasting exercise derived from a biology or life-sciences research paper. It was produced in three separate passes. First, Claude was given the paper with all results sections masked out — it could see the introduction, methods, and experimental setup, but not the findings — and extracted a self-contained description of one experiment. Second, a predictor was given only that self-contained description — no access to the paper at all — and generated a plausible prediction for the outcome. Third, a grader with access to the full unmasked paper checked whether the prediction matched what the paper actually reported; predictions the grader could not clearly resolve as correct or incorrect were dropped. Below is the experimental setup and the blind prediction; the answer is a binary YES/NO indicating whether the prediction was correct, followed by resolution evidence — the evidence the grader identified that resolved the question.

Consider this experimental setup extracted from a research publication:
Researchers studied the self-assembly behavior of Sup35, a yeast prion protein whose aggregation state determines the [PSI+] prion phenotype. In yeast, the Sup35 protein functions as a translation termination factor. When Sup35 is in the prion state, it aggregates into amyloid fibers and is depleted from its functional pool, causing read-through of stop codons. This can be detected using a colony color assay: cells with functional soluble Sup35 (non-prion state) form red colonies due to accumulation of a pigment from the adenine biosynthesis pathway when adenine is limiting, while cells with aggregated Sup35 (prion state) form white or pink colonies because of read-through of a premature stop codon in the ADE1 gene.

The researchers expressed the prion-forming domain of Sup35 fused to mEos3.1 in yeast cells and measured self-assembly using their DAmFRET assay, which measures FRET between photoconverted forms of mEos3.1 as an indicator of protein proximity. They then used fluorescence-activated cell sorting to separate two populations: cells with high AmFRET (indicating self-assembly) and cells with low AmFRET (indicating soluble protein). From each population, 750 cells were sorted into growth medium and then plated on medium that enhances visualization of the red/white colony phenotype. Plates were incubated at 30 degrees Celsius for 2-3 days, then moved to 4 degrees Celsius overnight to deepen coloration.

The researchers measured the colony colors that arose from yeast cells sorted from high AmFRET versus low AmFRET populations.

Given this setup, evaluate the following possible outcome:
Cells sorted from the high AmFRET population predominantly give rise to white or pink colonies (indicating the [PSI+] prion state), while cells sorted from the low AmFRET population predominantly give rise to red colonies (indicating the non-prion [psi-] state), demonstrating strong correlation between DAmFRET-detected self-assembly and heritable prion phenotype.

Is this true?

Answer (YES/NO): YES